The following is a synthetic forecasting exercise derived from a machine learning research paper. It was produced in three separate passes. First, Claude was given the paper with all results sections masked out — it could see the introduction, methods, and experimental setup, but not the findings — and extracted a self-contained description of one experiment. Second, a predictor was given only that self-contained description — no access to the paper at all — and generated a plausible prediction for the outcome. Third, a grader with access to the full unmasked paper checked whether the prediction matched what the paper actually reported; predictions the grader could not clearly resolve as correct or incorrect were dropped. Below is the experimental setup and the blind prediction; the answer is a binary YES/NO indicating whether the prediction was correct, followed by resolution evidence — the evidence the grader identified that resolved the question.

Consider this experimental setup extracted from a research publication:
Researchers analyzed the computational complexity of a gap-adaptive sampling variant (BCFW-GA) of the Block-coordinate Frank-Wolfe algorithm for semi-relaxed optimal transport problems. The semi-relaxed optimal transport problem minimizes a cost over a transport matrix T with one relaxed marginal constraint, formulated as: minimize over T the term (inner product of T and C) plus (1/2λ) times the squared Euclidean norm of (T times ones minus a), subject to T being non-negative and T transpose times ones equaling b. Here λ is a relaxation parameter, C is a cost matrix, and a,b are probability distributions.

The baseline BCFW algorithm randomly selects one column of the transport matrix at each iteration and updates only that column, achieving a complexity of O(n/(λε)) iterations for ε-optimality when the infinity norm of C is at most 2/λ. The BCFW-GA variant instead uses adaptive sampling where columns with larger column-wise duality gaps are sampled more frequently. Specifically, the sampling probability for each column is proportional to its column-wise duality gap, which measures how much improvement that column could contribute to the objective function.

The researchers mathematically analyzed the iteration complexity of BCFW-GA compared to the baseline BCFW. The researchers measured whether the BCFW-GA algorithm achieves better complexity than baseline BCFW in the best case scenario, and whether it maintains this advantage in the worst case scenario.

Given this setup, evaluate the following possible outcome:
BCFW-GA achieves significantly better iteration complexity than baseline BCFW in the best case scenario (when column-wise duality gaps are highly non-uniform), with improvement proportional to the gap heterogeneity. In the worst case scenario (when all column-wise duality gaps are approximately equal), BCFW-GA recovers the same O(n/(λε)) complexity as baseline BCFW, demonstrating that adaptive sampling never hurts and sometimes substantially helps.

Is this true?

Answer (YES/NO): NO